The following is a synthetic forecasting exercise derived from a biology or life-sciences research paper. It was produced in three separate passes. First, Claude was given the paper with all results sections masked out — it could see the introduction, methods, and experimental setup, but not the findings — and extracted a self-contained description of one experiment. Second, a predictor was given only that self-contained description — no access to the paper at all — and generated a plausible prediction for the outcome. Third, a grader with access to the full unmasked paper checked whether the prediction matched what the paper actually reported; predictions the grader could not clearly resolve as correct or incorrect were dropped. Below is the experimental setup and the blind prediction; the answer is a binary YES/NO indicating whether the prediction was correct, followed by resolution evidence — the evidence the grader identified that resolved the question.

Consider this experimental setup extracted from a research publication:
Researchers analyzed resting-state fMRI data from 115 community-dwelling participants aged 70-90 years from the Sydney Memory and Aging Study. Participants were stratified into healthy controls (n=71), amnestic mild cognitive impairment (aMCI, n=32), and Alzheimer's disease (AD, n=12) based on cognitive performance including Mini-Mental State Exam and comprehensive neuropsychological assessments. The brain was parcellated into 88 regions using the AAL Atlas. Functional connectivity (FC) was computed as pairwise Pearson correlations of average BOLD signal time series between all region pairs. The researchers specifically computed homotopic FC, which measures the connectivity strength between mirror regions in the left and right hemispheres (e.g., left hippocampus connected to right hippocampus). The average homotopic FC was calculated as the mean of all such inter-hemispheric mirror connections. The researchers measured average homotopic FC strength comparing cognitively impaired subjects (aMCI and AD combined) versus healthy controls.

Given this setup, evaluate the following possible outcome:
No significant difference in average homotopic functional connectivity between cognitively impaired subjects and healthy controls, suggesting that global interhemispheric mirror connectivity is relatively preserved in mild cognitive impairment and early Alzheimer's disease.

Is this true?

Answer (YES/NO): NO